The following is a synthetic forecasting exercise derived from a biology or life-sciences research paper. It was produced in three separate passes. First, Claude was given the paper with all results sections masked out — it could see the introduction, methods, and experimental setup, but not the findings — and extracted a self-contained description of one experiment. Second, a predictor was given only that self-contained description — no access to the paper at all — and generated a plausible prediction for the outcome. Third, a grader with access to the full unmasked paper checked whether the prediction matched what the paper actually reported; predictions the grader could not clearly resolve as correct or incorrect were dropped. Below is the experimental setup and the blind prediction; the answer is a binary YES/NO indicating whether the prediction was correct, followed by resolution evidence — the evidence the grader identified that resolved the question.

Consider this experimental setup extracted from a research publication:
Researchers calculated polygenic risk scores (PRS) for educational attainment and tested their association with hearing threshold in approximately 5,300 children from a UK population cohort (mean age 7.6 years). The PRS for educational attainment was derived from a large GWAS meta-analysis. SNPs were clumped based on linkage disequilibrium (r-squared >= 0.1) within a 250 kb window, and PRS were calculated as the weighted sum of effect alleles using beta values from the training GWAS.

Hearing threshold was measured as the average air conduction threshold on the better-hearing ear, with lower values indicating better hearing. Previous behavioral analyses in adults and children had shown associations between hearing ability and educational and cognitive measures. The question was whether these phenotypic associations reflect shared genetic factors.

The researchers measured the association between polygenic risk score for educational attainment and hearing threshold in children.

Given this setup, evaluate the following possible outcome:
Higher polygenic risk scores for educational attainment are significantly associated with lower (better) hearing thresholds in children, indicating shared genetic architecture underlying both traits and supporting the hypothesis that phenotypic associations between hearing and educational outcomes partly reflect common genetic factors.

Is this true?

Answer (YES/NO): YES